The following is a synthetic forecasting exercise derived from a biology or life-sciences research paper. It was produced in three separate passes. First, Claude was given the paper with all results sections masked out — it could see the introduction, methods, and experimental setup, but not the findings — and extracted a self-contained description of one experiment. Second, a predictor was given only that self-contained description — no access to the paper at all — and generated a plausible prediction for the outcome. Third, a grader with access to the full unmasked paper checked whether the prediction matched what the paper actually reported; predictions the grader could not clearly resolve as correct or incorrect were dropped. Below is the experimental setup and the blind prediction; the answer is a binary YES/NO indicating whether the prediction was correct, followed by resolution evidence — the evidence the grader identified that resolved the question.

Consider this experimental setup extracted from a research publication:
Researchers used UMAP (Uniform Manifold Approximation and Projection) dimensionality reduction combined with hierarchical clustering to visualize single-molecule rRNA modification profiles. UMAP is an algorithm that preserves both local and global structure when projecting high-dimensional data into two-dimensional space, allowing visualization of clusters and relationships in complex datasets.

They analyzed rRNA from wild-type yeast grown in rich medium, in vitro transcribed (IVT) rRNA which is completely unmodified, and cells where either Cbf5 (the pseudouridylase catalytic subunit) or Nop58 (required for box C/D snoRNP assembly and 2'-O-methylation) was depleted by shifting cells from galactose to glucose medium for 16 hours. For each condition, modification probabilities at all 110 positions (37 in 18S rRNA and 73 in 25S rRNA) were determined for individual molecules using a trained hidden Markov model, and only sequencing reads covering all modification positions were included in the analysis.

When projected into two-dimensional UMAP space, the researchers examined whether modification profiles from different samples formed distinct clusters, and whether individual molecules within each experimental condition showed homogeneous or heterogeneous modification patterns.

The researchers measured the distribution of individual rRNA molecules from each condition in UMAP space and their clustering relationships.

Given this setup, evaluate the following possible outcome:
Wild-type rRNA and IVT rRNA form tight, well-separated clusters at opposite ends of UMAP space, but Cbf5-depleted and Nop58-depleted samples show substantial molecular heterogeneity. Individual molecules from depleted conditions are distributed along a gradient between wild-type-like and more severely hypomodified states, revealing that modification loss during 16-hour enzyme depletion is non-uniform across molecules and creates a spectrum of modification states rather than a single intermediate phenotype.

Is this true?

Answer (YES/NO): NO